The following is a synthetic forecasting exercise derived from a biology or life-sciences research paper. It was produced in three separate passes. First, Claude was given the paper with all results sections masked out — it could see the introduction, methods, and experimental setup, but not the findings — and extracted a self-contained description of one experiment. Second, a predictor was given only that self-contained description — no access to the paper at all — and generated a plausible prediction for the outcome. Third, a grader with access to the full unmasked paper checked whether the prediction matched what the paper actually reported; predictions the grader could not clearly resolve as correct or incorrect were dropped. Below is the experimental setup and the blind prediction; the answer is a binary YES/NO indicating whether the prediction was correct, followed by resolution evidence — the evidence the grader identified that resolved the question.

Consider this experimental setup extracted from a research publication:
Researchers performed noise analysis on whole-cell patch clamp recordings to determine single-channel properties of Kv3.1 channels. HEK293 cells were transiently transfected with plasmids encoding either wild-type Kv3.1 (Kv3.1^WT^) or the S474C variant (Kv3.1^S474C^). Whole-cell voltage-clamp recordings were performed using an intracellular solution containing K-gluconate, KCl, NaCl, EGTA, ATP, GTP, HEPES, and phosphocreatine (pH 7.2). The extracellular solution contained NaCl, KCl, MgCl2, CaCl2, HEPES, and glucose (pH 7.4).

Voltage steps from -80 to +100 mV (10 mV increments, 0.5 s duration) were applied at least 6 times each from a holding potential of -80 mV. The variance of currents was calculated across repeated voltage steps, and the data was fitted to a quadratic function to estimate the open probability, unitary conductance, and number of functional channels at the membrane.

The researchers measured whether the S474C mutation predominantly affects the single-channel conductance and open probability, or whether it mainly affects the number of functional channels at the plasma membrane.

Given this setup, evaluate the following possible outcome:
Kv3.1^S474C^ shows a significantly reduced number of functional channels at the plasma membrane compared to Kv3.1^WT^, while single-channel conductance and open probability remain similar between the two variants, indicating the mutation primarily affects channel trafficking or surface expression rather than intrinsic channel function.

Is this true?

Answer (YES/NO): YES